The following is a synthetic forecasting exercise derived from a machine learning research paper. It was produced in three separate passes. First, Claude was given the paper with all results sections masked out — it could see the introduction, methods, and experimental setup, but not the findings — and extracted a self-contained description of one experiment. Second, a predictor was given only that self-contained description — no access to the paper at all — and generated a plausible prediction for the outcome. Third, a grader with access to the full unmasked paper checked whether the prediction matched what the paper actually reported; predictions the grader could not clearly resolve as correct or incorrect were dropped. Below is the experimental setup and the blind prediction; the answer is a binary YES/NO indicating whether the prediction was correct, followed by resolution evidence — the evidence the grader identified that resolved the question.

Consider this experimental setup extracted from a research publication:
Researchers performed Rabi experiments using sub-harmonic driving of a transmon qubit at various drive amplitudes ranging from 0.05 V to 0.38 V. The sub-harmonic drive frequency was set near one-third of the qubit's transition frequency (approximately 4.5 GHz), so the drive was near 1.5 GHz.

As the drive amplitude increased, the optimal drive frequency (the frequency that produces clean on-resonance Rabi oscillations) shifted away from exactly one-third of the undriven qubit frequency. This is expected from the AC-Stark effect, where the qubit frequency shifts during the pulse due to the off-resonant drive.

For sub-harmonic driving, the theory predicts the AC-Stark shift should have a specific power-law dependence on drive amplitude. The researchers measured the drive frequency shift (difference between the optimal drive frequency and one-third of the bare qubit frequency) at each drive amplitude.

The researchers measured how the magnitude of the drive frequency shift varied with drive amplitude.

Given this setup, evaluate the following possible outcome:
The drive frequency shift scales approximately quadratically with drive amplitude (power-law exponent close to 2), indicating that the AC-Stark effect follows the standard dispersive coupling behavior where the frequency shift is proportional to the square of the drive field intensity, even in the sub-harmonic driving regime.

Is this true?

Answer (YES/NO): YES